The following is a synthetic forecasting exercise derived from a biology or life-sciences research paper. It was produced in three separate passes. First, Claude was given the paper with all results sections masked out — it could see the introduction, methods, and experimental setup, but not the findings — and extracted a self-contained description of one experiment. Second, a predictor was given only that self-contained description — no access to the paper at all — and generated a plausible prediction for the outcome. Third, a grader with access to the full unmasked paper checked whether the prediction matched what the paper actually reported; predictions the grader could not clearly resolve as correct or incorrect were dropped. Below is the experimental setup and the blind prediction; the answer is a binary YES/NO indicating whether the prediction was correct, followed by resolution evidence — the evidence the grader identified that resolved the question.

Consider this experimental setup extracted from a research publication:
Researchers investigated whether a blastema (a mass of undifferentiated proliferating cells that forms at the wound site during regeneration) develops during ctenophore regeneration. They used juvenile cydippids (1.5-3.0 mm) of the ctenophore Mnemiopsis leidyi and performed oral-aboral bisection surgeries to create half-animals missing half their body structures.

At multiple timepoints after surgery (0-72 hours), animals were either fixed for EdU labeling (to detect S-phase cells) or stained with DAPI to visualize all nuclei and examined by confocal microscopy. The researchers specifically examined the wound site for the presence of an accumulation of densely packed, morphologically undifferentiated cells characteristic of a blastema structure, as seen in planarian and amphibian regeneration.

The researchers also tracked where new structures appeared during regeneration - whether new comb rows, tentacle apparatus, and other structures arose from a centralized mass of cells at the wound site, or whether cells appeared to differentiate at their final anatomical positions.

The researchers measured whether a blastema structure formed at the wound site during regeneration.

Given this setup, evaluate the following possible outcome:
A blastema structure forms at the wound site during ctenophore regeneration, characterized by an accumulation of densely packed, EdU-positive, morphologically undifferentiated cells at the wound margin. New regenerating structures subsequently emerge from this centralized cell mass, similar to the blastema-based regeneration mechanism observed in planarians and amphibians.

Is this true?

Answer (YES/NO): NO